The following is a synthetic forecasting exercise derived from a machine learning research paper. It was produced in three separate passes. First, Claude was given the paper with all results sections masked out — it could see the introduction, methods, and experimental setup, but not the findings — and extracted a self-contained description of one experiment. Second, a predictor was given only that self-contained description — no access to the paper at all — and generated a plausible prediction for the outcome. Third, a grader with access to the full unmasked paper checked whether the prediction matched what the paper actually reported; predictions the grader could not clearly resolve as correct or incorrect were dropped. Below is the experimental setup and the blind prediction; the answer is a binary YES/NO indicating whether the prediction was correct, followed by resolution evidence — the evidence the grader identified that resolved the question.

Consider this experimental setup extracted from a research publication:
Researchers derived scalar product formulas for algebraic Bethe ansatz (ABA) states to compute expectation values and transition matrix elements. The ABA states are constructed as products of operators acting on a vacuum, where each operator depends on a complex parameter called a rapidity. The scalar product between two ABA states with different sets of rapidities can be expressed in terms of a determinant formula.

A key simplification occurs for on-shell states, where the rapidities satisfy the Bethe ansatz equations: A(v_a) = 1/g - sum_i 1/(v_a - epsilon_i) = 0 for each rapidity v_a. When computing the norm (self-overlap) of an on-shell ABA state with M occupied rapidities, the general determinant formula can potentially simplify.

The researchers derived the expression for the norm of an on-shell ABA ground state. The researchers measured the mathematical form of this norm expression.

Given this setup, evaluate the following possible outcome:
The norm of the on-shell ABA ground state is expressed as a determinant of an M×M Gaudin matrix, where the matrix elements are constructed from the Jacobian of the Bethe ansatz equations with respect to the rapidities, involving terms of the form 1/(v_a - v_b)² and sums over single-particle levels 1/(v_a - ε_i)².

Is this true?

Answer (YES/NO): NO